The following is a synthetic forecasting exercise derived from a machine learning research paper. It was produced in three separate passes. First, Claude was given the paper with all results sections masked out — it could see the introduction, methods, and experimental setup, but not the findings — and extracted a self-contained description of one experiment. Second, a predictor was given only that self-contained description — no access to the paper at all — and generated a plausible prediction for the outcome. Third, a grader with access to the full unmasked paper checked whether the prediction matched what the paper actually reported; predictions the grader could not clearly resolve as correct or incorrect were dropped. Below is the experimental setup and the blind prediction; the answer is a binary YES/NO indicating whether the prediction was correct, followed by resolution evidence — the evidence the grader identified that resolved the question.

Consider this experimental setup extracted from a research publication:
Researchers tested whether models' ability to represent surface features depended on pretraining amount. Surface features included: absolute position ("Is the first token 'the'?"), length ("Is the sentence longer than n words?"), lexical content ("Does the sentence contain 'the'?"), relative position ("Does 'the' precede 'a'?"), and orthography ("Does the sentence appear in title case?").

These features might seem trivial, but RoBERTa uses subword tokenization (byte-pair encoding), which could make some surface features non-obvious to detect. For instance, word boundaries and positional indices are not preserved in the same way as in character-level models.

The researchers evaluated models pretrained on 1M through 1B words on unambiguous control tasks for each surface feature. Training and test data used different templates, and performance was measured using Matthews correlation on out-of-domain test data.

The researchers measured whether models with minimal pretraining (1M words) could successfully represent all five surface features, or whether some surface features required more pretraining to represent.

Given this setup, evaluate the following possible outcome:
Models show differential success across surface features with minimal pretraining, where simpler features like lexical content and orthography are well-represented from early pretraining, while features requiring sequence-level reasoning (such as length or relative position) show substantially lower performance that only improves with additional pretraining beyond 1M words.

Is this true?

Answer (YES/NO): NO